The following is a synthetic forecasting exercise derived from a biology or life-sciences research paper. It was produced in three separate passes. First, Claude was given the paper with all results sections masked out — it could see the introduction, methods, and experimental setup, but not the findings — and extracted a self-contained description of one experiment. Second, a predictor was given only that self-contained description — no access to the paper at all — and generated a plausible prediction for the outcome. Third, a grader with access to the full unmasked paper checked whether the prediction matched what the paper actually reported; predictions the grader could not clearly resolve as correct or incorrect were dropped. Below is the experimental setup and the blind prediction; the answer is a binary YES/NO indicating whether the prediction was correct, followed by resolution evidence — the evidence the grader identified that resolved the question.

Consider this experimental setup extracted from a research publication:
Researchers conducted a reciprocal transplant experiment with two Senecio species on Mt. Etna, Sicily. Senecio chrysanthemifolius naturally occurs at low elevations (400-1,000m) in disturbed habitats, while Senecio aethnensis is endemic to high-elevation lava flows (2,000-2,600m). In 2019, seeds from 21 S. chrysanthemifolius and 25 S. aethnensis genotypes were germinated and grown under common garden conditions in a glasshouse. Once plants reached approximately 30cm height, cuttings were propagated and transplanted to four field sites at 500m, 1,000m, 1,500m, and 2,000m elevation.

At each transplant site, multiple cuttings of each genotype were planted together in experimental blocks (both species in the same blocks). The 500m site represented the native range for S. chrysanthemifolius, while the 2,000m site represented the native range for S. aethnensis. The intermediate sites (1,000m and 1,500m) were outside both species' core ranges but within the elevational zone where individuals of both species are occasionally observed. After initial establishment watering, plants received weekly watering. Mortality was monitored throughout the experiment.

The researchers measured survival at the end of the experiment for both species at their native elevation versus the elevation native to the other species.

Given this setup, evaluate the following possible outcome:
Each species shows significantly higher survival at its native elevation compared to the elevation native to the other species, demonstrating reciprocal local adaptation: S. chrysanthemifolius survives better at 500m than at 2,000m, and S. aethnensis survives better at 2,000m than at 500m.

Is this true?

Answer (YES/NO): YES